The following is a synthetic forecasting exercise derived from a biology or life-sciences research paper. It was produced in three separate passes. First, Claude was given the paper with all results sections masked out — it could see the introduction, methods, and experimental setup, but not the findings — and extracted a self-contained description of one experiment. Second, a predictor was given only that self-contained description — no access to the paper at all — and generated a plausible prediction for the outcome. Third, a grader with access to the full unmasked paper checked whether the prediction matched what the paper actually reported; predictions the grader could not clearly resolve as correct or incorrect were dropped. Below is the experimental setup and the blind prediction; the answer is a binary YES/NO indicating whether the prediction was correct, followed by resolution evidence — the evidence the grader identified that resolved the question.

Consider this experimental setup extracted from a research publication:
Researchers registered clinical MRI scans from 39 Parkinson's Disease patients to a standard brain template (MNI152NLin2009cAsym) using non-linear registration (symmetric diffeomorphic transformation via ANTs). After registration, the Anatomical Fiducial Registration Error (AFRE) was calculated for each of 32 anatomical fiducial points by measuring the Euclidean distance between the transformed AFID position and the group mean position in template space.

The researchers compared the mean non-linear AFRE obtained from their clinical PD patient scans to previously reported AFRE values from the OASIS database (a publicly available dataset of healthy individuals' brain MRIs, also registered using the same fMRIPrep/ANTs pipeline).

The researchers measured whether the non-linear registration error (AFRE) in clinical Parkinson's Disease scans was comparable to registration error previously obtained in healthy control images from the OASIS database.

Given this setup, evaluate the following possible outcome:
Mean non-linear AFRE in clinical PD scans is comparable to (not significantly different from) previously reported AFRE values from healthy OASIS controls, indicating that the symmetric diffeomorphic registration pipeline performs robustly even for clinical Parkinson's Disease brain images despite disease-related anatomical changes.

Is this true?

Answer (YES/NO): NO